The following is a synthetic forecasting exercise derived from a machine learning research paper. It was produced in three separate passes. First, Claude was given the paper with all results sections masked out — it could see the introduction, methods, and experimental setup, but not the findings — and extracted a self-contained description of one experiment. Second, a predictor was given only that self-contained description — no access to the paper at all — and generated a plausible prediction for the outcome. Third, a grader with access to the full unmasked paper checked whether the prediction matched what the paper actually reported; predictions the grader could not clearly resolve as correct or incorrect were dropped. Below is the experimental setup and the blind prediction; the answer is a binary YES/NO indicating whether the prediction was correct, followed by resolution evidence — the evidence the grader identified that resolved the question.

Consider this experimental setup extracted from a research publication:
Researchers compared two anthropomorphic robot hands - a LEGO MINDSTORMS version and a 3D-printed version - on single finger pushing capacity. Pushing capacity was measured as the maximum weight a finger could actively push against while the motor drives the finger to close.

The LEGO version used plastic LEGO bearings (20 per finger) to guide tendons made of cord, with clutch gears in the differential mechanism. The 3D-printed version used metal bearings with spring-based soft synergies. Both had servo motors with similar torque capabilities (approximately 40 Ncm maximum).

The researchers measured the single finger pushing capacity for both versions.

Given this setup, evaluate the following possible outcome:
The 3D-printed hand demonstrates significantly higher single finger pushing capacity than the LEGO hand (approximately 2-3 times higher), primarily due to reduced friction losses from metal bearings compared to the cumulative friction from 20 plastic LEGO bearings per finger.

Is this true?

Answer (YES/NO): NO